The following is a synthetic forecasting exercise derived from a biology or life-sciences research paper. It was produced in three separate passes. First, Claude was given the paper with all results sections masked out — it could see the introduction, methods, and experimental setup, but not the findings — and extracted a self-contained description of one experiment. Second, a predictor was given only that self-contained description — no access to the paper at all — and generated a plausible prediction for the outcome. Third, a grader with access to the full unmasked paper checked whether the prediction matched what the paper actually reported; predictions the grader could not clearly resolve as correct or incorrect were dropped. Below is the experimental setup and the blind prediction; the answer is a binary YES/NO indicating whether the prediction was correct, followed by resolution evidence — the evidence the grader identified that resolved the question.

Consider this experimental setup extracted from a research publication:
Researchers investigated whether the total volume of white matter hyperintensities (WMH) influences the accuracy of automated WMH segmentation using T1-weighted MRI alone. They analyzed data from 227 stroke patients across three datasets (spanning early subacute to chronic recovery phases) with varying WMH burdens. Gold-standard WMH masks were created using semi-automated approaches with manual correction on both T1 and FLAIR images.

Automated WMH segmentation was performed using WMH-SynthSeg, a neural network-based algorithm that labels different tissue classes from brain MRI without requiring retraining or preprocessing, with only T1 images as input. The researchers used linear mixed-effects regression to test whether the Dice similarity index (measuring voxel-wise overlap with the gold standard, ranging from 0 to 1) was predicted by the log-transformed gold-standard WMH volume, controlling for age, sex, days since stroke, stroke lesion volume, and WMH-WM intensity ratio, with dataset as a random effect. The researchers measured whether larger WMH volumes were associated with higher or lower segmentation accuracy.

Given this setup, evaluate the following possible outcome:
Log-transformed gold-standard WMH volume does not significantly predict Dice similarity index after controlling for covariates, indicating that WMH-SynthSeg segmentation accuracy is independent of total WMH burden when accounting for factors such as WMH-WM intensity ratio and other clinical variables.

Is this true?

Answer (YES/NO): NO